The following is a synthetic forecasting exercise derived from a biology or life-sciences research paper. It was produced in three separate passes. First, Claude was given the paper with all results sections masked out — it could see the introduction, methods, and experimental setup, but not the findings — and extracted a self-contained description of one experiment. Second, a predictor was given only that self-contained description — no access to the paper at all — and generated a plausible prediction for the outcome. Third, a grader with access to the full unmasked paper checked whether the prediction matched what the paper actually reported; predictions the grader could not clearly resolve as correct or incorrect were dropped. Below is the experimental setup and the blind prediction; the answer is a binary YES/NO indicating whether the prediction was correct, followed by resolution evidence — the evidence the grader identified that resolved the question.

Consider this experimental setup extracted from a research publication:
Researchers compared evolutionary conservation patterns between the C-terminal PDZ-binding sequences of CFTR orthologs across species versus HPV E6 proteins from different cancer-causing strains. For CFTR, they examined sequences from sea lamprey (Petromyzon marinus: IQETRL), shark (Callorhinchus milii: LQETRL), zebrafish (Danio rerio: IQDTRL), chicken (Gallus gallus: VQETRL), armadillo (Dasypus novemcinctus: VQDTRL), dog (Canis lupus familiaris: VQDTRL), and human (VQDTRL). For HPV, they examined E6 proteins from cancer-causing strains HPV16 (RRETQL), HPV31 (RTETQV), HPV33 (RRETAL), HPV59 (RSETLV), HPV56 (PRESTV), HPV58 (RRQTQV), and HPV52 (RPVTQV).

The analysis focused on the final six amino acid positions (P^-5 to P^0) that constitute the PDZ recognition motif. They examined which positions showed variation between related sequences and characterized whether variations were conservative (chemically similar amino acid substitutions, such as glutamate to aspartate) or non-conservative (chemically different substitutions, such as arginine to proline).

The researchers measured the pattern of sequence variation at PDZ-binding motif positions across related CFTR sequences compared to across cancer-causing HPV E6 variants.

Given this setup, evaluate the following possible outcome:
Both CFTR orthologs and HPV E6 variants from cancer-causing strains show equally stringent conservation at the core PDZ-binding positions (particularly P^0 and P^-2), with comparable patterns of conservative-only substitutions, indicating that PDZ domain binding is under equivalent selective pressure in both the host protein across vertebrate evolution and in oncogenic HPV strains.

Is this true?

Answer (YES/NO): NO